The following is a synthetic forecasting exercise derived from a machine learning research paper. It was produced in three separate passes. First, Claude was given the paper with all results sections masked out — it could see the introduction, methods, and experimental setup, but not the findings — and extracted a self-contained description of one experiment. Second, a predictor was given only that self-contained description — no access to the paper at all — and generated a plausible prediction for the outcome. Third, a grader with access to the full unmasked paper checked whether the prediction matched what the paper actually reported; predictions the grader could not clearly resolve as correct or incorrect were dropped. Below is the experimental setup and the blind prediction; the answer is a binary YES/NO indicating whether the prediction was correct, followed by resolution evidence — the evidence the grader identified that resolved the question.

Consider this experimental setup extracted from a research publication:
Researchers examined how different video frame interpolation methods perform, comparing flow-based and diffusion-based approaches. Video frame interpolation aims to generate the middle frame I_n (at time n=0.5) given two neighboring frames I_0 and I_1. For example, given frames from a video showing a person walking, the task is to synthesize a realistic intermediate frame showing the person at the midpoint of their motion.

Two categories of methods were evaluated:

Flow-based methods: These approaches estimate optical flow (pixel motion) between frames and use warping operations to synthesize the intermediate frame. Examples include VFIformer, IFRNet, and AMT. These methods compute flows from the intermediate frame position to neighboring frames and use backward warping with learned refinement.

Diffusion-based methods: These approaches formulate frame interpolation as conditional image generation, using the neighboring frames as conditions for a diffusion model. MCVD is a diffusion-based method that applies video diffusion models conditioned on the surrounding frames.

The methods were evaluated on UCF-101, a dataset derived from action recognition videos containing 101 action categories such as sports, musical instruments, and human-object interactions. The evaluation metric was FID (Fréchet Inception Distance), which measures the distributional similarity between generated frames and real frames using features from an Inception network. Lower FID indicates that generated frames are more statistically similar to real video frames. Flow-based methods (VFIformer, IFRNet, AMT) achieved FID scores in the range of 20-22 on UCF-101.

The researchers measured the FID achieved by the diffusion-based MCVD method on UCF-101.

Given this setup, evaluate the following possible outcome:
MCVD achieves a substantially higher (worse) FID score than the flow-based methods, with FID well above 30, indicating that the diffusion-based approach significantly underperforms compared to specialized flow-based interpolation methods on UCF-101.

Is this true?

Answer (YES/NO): YES